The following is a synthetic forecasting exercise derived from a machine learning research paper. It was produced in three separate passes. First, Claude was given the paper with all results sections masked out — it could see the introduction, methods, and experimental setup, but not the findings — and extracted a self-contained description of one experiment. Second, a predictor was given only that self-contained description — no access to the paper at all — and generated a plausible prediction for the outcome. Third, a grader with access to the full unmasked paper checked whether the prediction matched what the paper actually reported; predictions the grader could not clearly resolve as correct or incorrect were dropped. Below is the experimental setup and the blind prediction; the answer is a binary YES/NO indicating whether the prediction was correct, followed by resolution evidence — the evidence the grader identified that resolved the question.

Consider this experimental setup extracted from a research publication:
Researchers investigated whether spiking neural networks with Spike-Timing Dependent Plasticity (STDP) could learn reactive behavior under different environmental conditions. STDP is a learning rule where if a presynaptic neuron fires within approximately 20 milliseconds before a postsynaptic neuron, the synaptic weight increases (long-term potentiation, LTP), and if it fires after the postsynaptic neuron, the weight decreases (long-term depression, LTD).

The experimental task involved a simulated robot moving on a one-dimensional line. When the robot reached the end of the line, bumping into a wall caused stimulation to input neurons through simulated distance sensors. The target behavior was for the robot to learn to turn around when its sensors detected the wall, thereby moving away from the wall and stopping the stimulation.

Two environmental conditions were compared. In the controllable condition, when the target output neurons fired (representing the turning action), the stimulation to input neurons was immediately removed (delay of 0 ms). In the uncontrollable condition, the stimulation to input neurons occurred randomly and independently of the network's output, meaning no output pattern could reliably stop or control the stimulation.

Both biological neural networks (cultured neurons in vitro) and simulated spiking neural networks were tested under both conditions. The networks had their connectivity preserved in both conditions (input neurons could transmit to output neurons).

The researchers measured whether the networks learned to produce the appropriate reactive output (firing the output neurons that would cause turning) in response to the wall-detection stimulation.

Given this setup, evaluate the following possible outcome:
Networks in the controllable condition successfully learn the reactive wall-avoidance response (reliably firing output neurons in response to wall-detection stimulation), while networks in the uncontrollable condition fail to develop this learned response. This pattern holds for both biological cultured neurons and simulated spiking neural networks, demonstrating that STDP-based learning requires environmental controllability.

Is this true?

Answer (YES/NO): YES